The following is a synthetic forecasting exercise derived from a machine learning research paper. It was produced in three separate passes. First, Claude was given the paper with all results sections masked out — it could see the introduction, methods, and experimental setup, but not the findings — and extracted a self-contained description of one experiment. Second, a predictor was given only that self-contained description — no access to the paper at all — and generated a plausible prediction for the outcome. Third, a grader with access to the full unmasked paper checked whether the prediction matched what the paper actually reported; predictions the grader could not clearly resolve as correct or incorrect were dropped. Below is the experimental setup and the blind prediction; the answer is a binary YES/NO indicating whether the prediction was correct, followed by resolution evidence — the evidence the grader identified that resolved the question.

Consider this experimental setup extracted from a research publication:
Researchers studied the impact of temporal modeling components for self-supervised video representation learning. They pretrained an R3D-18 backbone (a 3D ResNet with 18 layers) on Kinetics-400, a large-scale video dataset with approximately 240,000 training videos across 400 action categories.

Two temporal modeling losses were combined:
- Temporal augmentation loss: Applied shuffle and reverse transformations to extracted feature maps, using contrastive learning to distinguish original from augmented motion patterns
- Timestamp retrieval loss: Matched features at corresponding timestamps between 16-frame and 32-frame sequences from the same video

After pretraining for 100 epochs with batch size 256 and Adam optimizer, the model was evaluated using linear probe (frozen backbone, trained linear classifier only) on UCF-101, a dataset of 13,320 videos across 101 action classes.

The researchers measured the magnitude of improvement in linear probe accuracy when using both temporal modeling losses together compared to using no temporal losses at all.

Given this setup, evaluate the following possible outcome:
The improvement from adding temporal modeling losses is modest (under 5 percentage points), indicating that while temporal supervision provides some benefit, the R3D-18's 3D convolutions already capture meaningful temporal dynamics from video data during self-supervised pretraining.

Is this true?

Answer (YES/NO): NO